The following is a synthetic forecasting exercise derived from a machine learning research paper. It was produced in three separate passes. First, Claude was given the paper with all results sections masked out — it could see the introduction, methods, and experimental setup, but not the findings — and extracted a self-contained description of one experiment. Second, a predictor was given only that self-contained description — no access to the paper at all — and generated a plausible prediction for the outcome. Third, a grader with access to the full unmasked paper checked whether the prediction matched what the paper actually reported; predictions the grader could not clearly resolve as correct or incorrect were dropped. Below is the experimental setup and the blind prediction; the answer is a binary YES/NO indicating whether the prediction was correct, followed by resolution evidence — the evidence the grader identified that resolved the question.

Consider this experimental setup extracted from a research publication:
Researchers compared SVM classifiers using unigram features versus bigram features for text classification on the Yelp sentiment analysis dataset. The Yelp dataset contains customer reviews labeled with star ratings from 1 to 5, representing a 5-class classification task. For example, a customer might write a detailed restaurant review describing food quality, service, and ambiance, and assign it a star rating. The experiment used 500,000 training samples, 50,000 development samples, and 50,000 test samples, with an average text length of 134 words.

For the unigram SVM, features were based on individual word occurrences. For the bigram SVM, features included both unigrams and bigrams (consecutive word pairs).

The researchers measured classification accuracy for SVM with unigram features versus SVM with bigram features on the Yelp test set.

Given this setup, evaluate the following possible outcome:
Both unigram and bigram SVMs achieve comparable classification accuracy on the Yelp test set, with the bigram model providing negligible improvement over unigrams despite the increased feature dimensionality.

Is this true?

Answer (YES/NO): NO